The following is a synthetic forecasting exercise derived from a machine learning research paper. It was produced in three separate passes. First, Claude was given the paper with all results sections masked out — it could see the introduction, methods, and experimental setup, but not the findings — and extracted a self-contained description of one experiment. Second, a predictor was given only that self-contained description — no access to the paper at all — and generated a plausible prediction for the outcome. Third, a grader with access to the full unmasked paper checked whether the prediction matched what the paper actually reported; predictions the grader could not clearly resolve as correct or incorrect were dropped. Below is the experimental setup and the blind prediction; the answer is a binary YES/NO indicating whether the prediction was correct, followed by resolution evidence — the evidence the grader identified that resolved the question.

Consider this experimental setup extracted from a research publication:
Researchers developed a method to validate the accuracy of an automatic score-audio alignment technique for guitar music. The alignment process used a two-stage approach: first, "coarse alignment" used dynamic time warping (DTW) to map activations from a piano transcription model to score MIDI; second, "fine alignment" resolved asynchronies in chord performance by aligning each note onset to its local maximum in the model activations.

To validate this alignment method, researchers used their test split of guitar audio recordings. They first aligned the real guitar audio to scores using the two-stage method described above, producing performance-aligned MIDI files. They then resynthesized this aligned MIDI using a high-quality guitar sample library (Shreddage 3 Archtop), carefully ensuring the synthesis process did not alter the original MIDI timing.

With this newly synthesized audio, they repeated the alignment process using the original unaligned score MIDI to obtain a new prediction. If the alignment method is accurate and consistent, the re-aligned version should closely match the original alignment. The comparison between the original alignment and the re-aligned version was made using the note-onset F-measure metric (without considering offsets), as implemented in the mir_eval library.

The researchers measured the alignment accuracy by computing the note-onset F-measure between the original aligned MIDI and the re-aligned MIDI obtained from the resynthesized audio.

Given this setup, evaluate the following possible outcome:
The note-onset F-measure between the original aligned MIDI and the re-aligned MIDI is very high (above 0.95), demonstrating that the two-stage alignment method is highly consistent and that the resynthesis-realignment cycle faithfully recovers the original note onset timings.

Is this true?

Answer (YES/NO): YES